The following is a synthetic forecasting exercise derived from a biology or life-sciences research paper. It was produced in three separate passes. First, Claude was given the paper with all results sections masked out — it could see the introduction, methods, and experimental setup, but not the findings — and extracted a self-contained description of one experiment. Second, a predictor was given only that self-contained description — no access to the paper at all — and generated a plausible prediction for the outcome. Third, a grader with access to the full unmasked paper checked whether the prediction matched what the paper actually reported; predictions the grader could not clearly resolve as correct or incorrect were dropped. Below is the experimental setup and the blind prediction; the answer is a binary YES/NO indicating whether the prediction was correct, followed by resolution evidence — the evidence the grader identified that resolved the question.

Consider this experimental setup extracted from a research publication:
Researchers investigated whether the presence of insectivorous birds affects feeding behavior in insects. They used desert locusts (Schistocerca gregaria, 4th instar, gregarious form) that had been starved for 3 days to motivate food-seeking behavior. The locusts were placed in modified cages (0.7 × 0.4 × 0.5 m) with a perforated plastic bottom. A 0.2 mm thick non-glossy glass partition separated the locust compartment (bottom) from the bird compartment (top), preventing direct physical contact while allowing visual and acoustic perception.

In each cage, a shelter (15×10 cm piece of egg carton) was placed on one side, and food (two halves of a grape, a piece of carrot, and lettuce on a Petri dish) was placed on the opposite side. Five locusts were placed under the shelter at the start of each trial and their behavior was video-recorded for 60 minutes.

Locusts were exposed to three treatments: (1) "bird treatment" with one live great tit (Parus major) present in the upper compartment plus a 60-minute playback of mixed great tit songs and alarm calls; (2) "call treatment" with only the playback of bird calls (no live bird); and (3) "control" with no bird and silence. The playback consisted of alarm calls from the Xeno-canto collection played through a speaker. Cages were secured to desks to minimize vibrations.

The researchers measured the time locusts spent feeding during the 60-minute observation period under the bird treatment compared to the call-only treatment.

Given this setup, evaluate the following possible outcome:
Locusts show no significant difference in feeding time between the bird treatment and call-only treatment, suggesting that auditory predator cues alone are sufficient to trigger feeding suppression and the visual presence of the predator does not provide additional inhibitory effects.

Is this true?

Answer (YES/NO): NO